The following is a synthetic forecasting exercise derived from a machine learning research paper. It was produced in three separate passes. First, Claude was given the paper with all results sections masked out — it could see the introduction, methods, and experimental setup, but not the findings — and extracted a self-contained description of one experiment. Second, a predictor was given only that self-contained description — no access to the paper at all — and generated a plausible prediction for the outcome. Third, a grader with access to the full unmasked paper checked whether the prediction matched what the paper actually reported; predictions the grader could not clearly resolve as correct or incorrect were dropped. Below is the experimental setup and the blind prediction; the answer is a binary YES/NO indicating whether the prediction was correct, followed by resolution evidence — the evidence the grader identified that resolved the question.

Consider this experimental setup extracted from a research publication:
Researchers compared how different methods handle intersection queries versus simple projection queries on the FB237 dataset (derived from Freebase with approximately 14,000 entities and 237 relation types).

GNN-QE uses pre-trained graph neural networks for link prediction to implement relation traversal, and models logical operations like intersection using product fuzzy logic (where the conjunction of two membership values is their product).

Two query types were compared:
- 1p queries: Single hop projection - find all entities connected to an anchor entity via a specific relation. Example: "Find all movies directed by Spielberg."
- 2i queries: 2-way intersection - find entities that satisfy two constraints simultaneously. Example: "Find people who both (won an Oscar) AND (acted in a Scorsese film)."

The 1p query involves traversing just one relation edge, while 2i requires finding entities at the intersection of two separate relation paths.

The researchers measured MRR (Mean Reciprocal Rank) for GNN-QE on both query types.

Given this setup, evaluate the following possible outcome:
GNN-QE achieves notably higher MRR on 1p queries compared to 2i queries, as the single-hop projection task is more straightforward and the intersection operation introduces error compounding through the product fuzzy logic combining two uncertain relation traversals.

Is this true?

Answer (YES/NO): YES